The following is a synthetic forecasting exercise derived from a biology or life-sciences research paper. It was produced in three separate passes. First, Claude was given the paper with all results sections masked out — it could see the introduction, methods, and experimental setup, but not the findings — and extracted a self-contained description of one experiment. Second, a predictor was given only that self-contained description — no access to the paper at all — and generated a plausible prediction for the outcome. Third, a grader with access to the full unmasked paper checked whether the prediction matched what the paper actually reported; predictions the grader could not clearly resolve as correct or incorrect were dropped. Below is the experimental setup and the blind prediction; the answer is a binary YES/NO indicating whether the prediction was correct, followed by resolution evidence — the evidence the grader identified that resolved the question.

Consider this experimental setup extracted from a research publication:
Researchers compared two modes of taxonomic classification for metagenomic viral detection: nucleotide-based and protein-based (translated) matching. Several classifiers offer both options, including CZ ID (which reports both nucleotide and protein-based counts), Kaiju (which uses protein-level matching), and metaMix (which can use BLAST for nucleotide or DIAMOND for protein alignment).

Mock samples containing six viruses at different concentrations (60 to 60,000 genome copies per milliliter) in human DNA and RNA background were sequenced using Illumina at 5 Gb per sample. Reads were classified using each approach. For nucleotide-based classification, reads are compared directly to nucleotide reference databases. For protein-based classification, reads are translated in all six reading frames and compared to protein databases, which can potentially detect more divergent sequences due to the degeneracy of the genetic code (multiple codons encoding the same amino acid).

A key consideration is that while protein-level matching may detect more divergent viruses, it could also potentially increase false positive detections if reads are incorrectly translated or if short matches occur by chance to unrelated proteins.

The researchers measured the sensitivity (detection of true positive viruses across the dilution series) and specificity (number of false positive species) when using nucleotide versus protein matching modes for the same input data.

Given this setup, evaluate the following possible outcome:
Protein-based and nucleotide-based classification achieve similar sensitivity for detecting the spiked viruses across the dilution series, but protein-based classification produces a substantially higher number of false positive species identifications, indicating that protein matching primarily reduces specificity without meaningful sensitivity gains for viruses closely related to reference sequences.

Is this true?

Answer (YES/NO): NO